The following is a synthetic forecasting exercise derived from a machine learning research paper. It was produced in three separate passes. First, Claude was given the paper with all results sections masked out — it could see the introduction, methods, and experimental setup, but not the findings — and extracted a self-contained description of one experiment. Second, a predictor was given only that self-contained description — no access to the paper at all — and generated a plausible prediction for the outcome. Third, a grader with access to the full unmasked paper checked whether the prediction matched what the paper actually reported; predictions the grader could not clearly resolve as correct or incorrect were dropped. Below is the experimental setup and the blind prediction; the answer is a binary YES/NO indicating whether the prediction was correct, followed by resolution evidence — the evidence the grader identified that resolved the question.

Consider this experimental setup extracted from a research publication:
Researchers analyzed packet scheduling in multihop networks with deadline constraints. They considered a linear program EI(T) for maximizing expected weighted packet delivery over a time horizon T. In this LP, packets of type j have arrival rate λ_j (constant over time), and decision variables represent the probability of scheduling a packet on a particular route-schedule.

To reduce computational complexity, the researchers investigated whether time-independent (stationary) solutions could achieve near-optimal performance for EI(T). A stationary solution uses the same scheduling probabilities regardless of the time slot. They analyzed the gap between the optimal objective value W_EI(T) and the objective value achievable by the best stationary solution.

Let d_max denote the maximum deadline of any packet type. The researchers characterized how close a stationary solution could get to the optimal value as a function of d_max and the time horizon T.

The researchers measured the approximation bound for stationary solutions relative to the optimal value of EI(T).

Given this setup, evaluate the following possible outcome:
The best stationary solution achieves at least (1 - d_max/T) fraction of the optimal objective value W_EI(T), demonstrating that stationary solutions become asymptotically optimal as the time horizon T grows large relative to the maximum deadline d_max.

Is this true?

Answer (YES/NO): NO